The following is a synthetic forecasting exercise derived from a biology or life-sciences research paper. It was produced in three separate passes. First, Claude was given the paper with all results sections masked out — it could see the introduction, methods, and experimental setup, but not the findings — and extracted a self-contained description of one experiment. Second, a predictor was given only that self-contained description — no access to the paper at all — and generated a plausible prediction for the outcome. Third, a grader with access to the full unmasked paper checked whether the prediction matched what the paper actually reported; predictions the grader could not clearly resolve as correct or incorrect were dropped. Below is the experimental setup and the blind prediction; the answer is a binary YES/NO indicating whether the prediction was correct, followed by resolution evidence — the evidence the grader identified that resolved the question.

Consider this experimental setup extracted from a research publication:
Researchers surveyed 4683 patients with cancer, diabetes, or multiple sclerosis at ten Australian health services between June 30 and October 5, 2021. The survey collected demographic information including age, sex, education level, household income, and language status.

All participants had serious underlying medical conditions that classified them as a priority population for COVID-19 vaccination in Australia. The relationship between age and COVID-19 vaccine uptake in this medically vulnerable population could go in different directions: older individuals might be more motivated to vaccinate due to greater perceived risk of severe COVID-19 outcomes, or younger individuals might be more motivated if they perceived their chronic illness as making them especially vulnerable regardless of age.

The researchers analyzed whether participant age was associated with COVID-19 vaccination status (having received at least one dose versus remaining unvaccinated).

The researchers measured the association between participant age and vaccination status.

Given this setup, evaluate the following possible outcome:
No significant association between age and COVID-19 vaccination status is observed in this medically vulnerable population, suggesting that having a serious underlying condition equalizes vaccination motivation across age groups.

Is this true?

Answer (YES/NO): NO